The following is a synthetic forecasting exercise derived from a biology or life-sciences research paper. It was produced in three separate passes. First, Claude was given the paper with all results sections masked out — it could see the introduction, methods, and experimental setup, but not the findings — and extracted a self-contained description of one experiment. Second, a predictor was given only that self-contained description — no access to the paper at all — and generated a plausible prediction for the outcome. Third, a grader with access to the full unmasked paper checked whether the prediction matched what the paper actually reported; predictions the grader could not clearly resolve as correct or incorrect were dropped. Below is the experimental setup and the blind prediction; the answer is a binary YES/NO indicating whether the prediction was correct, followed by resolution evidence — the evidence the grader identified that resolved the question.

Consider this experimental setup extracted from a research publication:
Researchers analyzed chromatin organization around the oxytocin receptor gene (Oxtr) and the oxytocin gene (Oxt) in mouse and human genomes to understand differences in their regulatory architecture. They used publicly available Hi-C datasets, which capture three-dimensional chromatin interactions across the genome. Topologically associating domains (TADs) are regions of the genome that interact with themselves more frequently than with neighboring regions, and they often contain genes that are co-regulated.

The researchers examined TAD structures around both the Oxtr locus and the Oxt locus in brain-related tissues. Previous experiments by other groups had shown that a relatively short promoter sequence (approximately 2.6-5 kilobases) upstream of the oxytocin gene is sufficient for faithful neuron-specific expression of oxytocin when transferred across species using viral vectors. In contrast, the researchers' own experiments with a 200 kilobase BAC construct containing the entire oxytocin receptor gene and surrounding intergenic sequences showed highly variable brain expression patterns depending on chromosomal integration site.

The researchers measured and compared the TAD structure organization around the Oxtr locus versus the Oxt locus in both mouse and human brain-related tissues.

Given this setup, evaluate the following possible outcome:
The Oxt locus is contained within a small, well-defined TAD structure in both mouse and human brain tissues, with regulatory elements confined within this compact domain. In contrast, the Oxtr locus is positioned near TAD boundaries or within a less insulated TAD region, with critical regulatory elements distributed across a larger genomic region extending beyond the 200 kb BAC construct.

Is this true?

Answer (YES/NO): NO